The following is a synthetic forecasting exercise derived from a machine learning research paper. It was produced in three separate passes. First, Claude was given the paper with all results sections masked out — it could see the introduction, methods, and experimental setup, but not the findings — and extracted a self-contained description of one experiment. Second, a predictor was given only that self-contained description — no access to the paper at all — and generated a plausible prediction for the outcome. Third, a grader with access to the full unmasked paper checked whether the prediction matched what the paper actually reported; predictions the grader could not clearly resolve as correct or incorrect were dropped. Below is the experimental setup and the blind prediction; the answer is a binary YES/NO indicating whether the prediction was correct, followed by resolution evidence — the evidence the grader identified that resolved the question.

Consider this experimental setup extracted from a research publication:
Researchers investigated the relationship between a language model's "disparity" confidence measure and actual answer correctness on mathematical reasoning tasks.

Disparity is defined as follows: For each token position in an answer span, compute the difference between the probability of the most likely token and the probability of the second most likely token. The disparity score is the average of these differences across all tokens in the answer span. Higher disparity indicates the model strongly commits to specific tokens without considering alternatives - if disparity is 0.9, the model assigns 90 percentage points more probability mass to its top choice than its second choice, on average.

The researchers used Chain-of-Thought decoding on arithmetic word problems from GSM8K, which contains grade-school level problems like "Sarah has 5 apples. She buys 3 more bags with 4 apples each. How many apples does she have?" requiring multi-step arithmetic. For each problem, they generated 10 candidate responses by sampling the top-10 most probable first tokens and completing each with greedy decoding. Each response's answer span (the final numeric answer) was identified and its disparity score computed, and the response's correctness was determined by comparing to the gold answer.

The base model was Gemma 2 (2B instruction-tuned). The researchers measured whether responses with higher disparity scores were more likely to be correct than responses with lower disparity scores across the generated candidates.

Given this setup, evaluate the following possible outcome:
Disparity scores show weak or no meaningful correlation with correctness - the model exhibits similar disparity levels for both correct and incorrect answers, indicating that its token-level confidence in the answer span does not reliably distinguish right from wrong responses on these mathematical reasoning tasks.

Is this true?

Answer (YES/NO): NO